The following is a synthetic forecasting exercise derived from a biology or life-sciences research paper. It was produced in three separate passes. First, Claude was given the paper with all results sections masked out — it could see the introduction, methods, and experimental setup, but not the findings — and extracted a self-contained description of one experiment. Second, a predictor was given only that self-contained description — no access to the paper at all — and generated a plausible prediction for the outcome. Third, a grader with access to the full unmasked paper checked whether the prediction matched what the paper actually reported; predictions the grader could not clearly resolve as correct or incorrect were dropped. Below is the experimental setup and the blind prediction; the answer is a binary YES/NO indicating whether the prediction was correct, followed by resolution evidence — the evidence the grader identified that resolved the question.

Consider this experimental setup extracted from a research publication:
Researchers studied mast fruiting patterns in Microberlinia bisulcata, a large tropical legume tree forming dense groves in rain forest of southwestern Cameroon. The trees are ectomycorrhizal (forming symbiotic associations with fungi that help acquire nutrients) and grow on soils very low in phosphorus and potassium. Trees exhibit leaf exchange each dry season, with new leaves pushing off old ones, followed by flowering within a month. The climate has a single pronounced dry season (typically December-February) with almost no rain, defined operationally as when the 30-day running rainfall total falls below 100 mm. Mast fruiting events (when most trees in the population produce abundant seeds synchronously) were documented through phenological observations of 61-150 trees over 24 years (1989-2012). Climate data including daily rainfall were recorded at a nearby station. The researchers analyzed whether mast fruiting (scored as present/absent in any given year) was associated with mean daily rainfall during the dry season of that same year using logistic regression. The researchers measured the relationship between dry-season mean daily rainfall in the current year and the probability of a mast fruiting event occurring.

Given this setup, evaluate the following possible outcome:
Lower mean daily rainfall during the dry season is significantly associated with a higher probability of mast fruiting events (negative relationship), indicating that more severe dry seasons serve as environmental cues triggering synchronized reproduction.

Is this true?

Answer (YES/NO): YES